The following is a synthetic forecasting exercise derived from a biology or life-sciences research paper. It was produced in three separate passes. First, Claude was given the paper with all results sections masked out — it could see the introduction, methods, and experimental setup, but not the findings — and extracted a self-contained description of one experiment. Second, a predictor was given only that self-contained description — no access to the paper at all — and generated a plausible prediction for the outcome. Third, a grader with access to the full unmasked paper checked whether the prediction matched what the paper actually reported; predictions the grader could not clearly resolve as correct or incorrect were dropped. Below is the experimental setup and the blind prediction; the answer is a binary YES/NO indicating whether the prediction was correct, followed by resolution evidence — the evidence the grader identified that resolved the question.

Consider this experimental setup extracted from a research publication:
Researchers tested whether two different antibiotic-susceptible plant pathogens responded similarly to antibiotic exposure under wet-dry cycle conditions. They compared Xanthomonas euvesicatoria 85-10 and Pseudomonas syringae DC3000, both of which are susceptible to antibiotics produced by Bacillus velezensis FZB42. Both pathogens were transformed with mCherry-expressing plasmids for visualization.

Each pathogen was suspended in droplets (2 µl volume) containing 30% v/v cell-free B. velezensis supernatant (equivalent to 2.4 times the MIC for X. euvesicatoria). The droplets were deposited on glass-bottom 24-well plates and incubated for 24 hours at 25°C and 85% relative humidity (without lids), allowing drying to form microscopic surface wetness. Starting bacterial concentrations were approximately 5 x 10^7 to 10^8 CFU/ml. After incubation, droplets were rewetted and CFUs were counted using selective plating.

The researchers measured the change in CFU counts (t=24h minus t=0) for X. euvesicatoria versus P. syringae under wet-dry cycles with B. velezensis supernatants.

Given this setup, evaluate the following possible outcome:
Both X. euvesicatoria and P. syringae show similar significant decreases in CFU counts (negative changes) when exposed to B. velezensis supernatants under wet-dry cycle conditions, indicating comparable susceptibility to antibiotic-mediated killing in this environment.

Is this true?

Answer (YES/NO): NO